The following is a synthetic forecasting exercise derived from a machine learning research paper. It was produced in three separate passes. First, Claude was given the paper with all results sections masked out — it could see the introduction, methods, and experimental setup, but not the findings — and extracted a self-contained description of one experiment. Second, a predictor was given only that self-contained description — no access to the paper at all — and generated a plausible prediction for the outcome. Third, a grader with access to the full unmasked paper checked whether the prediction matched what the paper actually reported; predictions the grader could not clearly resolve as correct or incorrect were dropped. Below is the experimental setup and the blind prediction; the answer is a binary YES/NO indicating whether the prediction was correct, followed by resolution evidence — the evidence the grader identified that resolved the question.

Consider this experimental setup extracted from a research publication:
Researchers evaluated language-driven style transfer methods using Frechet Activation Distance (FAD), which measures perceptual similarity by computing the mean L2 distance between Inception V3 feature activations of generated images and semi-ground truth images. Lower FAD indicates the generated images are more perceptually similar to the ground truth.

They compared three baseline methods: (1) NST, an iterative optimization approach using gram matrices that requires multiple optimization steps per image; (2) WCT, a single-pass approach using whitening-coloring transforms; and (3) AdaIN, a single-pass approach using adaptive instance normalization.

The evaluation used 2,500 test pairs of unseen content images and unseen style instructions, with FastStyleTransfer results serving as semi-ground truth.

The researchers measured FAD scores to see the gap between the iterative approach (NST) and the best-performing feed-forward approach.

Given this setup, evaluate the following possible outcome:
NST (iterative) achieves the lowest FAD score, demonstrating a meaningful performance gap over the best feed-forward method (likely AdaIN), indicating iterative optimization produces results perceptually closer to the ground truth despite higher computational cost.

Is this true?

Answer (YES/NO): NO